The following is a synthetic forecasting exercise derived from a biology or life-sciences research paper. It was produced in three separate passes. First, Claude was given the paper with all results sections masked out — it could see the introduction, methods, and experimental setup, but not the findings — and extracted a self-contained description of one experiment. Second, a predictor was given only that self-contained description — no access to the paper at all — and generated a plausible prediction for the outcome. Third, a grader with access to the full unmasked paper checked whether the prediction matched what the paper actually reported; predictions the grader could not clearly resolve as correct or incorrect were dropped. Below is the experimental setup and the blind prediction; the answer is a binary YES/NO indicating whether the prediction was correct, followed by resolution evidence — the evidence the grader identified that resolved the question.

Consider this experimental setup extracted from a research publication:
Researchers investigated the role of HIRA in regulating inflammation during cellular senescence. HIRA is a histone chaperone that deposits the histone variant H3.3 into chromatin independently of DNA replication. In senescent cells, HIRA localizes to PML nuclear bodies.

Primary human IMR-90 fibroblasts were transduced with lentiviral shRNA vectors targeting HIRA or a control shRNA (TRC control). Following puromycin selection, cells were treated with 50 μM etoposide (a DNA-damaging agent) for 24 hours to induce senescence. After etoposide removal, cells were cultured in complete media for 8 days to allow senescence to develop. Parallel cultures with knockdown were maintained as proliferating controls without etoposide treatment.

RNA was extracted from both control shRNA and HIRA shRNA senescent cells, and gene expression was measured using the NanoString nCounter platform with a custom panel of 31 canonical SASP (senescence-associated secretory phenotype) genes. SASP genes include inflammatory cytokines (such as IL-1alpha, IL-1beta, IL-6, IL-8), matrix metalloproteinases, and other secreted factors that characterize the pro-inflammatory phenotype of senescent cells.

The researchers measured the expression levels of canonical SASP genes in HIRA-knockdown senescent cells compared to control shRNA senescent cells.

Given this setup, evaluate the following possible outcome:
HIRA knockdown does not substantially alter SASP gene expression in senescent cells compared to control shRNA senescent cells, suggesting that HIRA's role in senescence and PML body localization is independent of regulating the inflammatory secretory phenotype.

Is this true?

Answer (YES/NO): NO